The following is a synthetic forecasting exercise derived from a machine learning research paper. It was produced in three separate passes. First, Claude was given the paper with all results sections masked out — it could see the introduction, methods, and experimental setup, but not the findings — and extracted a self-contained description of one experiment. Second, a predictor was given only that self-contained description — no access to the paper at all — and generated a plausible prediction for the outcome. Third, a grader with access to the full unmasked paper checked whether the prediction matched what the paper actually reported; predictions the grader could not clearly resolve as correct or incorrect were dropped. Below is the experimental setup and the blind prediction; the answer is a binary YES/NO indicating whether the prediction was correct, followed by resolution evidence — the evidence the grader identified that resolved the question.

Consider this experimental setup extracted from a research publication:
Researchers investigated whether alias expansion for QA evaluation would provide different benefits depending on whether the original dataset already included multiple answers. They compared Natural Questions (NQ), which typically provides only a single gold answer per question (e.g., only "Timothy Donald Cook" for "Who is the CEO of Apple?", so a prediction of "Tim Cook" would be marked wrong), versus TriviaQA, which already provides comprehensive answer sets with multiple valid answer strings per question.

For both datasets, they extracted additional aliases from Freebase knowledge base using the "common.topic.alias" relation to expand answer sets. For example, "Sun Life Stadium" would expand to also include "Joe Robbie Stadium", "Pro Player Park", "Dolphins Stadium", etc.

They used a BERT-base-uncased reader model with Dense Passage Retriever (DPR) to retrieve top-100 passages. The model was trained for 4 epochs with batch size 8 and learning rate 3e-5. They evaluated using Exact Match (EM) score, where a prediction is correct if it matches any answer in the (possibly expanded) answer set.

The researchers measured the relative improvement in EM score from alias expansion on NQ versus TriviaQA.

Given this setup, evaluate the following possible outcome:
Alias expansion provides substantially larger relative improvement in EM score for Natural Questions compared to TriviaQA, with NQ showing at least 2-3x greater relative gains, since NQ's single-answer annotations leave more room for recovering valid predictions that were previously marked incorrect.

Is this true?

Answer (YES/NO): NO